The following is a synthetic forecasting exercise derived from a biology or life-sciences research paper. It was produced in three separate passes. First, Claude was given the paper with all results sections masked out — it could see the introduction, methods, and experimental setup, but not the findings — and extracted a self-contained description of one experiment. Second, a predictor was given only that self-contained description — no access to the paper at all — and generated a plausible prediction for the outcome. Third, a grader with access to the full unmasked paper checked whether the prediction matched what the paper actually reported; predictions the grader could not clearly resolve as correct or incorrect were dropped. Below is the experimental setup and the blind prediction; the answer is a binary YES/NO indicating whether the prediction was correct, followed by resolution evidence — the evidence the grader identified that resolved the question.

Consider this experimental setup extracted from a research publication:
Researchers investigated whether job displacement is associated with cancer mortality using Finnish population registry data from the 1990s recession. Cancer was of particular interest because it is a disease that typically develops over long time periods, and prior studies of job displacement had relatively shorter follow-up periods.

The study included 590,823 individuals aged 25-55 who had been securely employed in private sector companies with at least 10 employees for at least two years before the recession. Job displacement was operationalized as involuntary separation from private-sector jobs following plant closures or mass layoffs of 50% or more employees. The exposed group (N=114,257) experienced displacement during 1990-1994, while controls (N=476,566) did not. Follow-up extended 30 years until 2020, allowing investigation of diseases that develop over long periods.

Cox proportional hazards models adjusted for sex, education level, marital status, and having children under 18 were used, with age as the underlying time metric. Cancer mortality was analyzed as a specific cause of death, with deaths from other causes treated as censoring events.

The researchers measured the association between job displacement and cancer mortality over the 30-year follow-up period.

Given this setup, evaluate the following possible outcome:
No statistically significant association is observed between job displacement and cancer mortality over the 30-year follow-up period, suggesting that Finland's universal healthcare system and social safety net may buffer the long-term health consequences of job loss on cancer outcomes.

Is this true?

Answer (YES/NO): NO